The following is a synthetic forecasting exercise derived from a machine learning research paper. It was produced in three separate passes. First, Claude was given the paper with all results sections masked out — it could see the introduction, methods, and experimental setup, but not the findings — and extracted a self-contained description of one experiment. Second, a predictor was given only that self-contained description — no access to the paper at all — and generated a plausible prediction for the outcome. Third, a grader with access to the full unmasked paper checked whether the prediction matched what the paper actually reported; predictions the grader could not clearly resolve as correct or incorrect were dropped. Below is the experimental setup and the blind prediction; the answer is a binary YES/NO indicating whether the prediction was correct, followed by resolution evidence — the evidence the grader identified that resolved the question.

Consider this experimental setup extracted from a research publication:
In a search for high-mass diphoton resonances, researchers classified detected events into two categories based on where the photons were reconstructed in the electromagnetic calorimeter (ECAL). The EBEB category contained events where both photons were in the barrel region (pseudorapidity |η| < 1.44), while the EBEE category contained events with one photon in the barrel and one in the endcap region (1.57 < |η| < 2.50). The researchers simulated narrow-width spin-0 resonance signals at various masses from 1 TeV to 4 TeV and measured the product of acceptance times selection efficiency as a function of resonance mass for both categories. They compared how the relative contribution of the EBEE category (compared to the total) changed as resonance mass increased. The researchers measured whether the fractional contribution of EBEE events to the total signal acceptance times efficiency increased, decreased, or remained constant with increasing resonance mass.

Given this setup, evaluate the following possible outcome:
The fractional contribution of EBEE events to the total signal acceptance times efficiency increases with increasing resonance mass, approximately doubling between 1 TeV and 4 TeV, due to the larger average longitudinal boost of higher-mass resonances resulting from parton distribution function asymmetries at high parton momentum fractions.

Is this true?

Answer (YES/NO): NO